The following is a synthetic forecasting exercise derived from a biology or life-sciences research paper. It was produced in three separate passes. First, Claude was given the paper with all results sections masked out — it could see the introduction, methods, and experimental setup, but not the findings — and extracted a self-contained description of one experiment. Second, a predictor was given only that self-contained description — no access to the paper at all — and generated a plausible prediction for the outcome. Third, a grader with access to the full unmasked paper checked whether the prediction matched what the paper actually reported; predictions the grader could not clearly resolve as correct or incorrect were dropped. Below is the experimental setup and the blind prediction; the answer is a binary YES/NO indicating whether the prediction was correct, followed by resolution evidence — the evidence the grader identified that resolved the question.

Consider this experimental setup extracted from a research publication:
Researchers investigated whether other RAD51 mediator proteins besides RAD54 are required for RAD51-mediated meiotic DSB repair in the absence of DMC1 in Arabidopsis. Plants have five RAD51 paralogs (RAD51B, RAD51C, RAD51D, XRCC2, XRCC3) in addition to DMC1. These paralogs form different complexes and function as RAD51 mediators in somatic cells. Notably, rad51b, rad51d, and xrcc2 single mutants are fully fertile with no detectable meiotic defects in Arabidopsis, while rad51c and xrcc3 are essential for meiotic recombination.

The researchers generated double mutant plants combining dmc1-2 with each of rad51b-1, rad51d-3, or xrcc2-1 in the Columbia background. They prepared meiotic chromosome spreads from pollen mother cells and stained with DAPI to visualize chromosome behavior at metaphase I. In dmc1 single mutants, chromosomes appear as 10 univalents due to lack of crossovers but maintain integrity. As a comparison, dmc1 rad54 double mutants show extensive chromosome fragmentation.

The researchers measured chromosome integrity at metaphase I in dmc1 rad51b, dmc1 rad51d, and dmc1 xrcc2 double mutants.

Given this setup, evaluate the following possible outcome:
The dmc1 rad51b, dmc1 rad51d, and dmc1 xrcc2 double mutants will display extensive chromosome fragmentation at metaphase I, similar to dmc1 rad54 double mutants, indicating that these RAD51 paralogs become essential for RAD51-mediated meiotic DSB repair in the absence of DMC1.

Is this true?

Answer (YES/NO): NO